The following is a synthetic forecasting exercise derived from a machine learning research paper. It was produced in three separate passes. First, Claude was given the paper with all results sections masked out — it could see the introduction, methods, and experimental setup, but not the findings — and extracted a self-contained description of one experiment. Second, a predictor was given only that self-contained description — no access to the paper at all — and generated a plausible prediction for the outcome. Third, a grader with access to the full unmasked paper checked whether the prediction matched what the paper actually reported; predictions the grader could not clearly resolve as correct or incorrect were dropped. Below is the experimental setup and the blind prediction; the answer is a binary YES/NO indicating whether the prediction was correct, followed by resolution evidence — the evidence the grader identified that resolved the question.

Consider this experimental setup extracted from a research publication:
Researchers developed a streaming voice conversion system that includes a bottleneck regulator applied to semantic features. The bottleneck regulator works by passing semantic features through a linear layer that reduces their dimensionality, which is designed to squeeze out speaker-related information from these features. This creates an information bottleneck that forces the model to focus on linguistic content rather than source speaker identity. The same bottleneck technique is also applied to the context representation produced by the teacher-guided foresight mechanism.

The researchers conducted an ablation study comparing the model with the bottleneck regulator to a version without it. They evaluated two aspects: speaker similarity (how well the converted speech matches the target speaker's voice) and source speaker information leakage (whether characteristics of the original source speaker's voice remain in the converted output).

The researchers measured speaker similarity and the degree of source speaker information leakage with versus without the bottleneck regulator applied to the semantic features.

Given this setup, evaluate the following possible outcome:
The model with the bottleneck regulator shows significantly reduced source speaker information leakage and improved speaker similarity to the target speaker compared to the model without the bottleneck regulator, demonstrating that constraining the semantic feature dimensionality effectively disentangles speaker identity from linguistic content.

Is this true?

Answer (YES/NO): NO